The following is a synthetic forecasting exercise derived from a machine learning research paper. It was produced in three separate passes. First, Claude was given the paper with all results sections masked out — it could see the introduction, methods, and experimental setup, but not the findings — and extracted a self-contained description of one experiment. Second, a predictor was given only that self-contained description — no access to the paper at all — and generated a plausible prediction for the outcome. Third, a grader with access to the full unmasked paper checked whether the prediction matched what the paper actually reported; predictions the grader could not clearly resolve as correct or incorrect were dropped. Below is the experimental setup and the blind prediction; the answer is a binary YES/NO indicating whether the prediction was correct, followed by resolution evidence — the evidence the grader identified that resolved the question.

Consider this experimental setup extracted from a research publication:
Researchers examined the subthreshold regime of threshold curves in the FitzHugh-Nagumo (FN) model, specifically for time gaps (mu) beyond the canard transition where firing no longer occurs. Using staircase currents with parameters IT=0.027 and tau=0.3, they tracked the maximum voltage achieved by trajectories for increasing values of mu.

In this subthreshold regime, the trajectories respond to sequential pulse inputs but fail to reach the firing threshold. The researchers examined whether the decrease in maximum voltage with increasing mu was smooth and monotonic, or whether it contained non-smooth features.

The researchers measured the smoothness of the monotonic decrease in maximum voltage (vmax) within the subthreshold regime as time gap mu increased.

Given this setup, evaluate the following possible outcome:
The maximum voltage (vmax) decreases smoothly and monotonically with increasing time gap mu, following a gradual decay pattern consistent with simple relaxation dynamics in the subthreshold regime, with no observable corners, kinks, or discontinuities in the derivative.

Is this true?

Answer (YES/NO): NO